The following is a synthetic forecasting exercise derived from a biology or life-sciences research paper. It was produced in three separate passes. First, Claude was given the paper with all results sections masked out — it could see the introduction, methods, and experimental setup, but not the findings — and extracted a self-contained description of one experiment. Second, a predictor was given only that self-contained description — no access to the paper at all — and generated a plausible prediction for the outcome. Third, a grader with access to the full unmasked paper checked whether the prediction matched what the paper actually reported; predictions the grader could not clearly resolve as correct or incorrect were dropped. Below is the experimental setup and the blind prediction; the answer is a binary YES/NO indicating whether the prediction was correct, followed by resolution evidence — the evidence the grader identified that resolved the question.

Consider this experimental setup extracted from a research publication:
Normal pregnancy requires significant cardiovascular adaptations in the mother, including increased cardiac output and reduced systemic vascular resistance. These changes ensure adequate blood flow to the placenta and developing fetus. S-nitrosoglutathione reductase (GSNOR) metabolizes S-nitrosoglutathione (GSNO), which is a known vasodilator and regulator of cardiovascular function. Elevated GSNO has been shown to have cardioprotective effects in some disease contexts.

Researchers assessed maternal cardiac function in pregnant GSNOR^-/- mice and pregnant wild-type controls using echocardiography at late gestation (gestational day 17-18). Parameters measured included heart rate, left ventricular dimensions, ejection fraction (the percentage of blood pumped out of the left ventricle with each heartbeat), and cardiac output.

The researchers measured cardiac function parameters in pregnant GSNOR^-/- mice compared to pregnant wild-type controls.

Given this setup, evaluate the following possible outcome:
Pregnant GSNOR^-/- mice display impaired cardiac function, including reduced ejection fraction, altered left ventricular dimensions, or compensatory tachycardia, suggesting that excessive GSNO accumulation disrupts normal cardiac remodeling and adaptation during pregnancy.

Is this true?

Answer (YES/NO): YES